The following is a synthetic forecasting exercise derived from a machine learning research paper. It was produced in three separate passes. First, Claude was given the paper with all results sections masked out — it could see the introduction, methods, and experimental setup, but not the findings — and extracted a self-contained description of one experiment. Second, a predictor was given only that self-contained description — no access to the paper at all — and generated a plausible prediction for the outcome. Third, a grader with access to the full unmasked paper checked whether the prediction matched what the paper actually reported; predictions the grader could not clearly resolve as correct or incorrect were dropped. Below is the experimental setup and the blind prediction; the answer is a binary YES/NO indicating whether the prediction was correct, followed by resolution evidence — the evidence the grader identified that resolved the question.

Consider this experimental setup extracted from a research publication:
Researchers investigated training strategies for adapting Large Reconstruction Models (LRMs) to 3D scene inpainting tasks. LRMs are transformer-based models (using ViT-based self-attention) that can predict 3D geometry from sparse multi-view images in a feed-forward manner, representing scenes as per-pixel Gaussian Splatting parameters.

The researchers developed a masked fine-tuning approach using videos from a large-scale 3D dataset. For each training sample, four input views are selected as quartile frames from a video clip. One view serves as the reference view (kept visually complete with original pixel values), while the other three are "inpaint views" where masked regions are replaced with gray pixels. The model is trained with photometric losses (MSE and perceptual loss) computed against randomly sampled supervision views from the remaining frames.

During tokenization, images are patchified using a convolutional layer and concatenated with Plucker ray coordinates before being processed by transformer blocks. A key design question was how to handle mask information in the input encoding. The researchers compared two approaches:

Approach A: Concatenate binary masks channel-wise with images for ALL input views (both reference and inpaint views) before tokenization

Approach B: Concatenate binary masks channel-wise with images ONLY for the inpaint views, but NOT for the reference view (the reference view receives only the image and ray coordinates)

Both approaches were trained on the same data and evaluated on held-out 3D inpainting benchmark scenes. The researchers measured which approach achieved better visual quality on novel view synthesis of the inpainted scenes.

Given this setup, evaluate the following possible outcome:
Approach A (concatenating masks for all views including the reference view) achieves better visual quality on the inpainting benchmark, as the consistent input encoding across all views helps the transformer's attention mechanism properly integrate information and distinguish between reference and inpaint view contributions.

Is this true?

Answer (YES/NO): NO